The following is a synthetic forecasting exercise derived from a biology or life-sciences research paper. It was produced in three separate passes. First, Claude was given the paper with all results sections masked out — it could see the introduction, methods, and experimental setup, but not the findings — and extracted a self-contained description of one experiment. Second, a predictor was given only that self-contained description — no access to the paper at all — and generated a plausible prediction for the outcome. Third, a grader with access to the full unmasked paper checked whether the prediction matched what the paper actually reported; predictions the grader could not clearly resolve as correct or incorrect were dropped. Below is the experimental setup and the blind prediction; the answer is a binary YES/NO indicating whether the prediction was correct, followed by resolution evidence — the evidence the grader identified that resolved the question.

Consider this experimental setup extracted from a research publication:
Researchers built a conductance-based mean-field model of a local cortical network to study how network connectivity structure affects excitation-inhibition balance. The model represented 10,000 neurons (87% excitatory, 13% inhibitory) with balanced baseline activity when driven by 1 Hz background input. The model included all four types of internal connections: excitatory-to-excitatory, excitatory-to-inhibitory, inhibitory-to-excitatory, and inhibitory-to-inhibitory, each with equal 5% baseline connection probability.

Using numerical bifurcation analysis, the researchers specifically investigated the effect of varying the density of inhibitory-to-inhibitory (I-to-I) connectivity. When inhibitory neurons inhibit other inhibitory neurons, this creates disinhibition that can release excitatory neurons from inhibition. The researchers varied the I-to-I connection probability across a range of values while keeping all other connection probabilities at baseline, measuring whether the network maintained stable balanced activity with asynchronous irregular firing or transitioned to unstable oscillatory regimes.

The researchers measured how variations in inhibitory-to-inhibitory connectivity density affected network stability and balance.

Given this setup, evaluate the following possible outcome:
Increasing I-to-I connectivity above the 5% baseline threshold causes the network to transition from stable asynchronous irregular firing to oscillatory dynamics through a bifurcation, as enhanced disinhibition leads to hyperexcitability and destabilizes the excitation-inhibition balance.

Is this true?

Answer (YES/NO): YES